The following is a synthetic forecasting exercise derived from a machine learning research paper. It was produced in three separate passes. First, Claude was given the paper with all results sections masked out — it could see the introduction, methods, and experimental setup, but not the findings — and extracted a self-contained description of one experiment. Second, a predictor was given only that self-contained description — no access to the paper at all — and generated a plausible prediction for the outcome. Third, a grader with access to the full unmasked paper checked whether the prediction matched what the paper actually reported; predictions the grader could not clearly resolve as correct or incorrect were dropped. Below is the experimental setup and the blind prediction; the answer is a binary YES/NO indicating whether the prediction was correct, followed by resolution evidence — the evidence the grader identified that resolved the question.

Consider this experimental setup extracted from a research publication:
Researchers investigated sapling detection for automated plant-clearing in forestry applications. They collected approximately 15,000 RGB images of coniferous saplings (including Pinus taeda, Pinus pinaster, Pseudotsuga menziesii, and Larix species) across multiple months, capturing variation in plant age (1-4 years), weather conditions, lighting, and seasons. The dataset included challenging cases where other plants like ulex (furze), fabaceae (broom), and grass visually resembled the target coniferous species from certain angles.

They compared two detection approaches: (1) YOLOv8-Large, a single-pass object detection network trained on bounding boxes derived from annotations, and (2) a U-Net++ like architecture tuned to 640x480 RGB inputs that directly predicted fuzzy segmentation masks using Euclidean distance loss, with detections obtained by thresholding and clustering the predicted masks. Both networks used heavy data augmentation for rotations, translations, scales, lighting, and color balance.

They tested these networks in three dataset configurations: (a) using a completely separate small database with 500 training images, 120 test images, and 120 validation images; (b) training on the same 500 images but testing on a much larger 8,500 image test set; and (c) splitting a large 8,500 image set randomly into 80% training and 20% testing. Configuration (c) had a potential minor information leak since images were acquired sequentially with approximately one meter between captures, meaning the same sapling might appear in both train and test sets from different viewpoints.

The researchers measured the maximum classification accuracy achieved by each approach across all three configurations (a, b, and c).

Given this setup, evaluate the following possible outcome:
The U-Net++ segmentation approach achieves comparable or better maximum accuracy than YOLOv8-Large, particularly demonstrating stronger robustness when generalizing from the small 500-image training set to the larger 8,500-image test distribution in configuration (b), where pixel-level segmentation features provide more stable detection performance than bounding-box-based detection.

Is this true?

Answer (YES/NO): NO